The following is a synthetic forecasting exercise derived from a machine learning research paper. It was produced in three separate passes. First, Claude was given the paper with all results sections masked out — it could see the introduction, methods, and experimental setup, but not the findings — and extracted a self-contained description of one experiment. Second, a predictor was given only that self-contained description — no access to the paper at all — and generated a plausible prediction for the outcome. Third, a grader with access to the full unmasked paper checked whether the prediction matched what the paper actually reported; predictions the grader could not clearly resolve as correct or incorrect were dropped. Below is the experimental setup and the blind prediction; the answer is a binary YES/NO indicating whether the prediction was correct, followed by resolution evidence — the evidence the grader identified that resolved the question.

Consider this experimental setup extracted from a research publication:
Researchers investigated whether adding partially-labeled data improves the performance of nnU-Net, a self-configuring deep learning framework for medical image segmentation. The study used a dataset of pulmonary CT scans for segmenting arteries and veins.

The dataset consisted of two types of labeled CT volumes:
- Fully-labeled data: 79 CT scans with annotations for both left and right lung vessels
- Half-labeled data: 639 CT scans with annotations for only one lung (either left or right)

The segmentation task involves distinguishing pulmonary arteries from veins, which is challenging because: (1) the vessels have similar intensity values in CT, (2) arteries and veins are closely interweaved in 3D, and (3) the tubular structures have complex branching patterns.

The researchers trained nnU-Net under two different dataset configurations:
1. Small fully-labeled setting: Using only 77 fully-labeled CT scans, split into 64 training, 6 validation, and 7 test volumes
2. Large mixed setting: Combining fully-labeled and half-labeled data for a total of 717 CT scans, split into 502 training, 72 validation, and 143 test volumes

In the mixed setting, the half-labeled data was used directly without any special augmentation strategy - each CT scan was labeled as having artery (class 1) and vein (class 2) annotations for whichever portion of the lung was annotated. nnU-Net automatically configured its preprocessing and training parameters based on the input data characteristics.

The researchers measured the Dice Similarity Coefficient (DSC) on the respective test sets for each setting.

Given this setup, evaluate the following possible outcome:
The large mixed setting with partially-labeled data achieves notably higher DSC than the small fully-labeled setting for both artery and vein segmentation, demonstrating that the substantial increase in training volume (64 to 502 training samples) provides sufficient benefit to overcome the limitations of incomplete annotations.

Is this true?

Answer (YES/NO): NO